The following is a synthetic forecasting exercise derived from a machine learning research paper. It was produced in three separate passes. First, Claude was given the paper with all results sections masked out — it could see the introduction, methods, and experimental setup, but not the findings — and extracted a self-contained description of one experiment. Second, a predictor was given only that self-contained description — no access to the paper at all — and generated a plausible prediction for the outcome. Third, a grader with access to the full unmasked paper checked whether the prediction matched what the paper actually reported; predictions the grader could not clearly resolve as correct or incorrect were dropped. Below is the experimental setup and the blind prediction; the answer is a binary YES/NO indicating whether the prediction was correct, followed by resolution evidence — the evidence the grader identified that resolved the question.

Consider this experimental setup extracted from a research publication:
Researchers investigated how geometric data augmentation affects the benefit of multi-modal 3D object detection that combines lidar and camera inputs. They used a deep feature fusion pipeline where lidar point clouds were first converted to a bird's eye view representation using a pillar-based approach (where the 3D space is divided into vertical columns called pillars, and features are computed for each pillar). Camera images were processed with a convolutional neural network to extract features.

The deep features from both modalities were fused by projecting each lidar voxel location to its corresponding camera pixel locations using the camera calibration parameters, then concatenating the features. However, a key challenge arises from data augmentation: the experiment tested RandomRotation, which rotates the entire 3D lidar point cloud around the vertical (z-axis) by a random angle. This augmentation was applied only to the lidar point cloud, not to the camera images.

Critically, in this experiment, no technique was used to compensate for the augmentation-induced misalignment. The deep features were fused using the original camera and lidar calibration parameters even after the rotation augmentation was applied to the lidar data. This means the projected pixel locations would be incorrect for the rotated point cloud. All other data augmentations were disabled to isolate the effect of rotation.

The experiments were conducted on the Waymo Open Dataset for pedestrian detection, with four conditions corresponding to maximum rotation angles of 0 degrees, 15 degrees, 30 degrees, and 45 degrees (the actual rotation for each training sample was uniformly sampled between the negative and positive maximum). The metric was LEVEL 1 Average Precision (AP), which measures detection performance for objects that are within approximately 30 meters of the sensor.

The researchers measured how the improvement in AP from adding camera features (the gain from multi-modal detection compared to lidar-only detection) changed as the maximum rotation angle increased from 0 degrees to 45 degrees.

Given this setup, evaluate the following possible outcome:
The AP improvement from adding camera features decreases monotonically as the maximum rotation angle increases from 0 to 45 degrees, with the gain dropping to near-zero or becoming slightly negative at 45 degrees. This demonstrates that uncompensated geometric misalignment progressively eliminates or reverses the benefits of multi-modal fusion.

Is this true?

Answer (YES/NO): NO